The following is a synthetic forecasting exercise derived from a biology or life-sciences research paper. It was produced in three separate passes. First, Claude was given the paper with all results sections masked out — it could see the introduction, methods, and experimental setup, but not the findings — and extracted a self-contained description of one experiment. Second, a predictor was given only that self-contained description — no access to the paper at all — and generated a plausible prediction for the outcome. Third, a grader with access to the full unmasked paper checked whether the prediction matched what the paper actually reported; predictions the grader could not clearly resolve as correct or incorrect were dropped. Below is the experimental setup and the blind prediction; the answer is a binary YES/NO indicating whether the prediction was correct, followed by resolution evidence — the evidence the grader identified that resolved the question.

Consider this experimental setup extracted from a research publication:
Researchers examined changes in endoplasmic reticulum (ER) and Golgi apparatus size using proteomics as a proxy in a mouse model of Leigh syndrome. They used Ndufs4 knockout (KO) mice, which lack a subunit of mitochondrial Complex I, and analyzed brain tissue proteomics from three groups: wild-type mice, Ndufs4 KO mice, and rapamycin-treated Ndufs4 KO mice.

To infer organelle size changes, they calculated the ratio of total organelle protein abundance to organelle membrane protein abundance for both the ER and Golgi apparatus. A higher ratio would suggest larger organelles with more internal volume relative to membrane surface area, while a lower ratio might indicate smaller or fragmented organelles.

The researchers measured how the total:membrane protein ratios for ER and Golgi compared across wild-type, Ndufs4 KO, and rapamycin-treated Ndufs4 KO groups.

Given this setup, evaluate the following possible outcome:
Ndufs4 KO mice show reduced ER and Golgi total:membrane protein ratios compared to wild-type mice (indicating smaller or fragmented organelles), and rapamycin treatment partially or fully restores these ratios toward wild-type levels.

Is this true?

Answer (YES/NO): NO